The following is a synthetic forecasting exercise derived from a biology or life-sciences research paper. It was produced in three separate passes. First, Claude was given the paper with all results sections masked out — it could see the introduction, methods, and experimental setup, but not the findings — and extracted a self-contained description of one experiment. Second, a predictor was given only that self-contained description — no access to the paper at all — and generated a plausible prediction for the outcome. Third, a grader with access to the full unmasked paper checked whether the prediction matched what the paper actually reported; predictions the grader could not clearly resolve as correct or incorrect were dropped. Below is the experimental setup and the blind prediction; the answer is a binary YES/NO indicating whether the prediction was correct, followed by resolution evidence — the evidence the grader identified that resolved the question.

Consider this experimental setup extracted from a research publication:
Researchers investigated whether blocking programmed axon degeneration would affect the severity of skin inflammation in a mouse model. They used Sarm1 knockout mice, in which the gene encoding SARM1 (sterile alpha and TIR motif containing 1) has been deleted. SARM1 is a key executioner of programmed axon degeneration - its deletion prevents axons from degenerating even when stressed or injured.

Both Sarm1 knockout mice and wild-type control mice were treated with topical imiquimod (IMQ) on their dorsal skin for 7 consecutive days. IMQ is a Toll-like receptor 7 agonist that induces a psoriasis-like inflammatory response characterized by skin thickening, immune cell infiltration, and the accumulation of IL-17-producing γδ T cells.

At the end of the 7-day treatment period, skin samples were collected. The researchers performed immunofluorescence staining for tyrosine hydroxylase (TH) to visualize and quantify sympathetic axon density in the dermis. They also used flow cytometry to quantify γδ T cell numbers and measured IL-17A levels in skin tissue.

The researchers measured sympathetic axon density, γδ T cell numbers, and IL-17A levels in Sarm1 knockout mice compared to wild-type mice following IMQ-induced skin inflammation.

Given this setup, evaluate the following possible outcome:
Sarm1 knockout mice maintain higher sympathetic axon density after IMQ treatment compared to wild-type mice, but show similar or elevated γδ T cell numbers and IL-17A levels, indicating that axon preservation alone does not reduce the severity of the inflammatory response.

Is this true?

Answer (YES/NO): NO